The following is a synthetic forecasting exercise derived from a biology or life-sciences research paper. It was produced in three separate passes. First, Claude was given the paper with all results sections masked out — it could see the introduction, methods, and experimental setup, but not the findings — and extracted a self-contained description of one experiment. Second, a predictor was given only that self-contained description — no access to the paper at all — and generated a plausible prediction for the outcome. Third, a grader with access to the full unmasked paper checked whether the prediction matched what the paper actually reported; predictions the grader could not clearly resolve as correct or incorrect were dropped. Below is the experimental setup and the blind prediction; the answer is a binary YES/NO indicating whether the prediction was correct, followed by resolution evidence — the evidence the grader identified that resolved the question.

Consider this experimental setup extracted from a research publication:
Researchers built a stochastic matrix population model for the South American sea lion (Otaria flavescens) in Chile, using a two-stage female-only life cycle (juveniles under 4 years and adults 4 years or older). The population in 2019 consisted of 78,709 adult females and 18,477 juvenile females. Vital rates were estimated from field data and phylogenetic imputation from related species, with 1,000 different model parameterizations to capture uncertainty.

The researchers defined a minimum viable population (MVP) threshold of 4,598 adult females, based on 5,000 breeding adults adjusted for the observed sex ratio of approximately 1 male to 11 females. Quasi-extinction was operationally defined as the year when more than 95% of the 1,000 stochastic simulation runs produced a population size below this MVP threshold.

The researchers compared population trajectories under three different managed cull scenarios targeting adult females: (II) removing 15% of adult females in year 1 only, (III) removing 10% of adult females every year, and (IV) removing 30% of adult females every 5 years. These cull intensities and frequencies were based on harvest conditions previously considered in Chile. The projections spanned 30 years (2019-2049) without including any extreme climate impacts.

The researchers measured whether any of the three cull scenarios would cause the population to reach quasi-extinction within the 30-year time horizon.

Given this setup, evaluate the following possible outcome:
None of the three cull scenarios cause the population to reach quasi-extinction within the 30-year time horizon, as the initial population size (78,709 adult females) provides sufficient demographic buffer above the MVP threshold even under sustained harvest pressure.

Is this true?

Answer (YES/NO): NO